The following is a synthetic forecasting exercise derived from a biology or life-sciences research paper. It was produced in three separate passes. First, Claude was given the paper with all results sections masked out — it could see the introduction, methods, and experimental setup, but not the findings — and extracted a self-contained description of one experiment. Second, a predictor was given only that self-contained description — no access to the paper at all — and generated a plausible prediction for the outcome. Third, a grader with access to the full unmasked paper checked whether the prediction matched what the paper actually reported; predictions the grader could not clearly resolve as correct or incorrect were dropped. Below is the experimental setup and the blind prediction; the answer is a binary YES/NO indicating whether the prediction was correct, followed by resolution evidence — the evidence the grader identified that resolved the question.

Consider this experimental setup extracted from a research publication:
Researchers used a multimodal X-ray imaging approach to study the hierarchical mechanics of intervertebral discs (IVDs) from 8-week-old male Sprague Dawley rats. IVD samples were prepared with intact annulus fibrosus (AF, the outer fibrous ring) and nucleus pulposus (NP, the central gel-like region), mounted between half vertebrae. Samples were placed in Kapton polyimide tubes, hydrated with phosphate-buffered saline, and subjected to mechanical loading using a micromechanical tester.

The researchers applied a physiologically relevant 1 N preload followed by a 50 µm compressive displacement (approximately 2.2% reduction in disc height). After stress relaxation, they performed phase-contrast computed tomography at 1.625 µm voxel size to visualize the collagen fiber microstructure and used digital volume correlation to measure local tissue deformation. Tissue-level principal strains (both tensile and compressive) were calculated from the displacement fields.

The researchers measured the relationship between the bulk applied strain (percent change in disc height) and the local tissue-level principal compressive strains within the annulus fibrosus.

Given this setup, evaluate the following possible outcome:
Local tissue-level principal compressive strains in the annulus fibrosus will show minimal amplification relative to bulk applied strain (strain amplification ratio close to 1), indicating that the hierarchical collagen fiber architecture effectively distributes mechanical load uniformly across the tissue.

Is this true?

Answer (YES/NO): NO